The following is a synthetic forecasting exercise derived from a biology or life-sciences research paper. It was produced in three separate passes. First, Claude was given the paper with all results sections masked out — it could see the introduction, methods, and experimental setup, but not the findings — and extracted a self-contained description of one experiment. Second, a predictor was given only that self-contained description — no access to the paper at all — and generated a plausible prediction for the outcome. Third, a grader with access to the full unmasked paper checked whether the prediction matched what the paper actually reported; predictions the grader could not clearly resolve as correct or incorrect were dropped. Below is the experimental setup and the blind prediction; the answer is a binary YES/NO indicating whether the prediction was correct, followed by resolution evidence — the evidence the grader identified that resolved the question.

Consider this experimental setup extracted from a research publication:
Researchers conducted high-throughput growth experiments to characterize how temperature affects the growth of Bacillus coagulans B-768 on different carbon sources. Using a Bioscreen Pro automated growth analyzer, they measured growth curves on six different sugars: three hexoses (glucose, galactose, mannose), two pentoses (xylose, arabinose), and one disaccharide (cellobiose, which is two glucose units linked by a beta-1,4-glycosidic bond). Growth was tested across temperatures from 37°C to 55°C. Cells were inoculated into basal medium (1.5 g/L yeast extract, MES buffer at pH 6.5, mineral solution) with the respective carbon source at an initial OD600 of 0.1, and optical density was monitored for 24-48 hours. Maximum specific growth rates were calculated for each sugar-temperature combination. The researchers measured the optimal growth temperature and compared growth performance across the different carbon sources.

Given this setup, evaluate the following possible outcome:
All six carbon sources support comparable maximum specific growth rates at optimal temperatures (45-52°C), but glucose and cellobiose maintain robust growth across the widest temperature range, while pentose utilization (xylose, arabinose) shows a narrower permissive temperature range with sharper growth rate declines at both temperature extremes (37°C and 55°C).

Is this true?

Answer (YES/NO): NO